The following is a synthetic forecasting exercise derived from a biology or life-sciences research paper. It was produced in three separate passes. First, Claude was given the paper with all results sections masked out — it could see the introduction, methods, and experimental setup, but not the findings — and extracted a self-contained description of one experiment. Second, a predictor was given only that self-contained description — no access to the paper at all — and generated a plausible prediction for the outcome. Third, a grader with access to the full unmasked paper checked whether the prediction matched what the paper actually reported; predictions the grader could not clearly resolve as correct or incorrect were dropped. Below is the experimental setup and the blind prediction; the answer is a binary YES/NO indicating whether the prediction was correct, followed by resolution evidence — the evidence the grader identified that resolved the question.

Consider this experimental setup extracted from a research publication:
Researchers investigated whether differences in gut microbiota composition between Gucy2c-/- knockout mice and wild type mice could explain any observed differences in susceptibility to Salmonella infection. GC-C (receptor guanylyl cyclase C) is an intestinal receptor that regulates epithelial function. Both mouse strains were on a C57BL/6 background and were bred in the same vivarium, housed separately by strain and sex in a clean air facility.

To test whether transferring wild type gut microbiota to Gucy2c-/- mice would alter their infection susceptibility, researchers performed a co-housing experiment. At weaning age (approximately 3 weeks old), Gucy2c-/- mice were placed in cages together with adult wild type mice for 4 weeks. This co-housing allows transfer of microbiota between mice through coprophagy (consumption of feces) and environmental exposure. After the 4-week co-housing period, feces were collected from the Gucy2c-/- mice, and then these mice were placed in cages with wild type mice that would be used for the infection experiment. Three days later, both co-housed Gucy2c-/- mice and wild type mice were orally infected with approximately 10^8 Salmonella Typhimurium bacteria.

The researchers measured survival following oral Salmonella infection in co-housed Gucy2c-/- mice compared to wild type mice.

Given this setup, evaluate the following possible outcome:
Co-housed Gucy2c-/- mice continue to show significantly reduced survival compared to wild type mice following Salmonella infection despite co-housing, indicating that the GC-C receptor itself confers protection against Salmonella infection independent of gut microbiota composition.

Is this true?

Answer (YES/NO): YES